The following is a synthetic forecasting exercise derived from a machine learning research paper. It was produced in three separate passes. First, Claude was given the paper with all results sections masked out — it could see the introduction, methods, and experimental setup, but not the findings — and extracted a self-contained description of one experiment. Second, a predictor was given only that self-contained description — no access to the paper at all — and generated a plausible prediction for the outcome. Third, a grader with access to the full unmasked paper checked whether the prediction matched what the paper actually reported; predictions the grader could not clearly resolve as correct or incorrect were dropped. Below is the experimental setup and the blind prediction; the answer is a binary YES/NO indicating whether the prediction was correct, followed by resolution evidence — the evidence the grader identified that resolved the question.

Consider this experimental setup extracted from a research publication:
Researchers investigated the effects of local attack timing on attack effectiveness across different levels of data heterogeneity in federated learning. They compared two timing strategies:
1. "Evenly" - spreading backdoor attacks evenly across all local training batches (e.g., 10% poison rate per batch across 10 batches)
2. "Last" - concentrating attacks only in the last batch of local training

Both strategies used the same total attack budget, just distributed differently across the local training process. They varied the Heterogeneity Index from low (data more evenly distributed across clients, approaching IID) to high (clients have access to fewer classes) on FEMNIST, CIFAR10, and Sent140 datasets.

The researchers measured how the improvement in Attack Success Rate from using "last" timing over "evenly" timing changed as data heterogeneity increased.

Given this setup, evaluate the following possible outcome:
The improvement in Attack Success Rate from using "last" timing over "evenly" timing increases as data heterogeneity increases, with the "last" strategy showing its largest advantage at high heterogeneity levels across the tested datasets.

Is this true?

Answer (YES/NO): YES